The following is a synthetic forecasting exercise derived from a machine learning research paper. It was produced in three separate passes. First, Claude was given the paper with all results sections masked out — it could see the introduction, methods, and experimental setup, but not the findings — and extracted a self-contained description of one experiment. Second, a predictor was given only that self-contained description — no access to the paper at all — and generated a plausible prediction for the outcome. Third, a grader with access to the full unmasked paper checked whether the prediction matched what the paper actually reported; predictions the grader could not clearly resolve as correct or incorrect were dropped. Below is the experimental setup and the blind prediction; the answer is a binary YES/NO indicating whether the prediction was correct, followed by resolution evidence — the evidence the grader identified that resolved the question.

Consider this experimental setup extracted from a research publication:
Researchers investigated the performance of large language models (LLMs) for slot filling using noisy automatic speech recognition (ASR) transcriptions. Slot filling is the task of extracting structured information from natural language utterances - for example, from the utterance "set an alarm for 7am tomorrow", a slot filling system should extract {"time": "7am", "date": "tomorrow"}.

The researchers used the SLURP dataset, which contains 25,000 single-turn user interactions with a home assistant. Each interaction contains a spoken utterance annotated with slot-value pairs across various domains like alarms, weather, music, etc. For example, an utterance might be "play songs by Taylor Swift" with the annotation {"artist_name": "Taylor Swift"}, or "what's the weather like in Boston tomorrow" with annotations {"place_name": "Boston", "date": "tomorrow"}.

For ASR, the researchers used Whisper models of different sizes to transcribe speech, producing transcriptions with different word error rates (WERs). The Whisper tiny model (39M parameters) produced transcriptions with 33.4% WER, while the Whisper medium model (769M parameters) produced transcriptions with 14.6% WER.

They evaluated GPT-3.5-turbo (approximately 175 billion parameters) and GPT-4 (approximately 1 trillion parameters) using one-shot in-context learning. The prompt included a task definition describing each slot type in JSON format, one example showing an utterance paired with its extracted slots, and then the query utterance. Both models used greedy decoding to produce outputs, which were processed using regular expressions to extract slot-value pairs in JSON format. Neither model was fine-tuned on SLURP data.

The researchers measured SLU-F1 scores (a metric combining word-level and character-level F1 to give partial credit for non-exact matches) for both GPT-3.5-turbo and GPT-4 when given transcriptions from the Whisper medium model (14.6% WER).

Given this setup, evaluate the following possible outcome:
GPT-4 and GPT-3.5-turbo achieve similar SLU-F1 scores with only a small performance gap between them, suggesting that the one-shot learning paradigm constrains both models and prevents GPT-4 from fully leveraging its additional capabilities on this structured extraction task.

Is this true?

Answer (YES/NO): NO